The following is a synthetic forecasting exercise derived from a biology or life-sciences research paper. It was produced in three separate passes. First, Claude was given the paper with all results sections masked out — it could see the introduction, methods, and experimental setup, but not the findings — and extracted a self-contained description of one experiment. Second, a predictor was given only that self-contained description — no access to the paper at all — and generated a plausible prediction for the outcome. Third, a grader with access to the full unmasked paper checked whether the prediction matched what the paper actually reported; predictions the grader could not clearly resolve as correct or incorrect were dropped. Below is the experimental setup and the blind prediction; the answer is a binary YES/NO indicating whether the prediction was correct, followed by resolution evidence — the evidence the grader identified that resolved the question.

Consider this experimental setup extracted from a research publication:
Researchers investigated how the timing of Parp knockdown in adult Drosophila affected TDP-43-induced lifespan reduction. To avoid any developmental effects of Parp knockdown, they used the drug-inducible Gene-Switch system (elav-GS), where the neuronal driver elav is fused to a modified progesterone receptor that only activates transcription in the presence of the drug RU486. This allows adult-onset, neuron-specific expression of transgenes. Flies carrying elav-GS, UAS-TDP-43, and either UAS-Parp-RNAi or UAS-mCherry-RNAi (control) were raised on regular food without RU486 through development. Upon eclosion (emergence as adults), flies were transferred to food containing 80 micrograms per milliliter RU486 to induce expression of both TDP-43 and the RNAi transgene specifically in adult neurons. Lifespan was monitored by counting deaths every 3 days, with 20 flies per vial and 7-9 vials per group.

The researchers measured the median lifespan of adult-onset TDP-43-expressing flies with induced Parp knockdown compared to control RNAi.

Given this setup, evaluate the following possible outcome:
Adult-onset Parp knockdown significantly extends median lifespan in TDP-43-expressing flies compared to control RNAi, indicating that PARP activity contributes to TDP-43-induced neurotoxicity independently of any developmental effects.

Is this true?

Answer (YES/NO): YES